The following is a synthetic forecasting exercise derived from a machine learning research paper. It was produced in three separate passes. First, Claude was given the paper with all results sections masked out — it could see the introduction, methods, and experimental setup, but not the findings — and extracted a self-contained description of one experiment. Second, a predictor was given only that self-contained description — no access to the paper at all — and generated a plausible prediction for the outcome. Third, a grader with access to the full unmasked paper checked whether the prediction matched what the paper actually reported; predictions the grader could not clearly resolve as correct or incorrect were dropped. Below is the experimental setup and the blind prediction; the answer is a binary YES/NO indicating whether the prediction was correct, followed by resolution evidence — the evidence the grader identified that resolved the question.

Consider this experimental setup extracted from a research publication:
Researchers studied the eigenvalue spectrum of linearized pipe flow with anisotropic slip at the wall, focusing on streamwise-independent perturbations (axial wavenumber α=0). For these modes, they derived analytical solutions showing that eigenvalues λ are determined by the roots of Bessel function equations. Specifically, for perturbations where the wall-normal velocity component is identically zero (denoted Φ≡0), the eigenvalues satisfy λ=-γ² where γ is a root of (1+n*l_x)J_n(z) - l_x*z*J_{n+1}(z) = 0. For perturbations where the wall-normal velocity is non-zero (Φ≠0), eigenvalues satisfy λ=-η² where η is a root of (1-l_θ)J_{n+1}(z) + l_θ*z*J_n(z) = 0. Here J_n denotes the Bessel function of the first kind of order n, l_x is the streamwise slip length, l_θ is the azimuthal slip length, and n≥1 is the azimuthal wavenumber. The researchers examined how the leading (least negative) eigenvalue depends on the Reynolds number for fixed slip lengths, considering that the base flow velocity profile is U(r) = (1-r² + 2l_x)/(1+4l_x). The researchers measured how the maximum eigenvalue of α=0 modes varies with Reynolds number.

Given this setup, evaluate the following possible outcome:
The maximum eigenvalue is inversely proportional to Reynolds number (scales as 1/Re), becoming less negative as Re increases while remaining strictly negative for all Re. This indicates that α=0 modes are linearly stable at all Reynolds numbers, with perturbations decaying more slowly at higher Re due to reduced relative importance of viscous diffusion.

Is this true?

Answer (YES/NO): NO